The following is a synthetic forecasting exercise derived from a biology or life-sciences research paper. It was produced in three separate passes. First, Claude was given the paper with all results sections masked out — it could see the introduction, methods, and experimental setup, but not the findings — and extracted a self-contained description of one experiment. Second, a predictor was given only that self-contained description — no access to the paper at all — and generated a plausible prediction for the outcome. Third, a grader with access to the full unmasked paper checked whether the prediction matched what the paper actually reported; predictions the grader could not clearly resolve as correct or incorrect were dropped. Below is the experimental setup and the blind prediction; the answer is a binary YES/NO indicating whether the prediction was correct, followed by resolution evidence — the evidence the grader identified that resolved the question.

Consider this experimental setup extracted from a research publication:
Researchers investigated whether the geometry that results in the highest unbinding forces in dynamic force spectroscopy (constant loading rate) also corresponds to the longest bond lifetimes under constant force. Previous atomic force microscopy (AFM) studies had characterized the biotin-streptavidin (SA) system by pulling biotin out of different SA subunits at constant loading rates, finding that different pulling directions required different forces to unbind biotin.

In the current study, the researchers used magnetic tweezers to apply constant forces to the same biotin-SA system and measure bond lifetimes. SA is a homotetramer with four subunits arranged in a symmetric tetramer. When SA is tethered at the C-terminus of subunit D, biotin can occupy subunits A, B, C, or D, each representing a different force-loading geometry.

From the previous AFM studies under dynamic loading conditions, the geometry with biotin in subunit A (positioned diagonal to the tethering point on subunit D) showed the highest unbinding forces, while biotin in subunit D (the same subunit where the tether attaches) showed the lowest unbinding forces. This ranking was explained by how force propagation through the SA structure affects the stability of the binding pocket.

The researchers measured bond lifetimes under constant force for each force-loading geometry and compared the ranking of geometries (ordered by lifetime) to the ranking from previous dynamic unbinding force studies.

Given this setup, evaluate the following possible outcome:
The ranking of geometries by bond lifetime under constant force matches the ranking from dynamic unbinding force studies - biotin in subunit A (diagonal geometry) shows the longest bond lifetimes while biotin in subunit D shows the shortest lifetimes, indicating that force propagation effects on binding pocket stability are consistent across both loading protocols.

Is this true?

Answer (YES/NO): NO